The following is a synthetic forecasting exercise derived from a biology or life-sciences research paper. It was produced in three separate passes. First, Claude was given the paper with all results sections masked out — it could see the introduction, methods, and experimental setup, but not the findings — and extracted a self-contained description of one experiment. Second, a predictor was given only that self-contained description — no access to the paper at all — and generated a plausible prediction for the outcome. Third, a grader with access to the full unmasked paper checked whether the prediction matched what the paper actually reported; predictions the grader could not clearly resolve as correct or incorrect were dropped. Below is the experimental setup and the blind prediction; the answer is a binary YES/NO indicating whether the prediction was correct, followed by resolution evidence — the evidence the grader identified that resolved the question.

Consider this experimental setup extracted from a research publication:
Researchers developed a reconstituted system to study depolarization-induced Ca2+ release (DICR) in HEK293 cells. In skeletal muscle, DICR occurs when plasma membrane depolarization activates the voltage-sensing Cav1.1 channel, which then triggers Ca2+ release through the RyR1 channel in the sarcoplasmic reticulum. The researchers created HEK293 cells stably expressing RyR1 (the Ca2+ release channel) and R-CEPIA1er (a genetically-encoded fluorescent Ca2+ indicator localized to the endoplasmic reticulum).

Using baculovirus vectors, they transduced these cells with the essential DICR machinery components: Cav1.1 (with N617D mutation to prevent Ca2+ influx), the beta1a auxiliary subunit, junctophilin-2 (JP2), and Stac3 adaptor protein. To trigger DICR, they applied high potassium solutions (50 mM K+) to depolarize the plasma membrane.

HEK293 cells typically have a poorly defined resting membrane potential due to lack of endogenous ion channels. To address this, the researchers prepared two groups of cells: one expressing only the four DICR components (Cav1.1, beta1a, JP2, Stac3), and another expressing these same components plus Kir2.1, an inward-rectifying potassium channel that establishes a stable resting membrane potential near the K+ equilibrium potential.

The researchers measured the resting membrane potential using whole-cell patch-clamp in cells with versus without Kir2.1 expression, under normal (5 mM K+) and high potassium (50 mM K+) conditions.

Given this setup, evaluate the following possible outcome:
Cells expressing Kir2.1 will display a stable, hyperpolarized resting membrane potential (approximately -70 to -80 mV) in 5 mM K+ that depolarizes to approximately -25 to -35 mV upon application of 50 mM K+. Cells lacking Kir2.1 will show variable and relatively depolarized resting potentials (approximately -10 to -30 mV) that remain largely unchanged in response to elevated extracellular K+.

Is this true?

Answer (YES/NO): NO